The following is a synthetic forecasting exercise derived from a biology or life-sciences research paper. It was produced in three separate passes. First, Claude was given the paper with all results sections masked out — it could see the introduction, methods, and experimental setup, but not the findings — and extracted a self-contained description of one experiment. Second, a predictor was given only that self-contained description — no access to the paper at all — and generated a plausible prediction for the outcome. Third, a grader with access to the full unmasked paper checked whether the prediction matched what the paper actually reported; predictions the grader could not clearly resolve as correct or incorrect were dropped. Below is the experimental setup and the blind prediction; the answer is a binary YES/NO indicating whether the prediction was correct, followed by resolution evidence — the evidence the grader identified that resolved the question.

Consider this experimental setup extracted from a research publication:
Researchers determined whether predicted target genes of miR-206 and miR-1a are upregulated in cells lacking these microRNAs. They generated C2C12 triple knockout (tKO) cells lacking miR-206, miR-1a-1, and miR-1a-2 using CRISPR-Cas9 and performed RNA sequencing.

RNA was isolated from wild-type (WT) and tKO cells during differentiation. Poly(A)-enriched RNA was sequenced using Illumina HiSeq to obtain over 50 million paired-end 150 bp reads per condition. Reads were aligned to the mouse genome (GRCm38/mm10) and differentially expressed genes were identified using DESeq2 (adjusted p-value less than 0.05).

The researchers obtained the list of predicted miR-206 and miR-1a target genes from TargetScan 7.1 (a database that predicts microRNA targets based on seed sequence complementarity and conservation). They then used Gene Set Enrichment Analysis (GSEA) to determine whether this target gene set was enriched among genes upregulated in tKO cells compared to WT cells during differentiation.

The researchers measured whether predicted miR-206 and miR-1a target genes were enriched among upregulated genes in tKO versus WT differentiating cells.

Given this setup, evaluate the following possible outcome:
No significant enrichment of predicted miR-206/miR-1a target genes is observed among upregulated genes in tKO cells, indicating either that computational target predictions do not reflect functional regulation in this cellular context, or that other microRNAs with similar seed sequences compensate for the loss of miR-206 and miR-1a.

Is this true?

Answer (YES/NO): NO